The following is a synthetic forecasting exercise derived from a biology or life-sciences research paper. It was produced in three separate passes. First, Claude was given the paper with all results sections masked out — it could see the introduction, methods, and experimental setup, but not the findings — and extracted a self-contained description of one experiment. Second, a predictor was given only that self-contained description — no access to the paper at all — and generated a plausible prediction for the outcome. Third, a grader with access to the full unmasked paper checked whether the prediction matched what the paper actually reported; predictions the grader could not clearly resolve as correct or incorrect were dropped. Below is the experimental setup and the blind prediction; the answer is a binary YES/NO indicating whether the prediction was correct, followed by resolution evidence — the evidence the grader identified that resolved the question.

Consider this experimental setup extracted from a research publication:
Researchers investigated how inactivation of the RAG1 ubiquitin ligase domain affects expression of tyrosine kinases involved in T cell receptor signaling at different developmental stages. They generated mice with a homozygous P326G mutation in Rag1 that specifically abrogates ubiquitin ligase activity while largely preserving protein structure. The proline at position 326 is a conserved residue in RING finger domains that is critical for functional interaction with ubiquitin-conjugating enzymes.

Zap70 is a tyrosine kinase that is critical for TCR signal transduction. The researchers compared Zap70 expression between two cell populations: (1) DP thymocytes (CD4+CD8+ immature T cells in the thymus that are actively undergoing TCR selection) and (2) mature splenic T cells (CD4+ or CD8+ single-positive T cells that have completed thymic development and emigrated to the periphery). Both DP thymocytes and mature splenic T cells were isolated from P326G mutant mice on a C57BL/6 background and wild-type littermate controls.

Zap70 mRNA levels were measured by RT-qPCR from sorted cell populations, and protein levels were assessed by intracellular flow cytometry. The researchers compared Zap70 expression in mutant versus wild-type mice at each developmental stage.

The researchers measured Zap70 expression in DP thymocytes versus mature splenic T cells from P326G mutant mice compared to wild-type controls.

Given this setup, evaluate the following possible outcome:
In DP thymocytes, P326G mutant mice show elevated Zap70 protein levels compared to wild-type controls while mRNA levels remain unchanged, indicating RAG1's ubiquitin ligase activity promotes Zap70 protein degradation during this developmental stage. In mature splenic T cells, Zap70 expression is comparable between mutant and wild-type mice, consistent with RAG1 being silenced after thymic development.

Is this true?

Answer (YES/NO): NO